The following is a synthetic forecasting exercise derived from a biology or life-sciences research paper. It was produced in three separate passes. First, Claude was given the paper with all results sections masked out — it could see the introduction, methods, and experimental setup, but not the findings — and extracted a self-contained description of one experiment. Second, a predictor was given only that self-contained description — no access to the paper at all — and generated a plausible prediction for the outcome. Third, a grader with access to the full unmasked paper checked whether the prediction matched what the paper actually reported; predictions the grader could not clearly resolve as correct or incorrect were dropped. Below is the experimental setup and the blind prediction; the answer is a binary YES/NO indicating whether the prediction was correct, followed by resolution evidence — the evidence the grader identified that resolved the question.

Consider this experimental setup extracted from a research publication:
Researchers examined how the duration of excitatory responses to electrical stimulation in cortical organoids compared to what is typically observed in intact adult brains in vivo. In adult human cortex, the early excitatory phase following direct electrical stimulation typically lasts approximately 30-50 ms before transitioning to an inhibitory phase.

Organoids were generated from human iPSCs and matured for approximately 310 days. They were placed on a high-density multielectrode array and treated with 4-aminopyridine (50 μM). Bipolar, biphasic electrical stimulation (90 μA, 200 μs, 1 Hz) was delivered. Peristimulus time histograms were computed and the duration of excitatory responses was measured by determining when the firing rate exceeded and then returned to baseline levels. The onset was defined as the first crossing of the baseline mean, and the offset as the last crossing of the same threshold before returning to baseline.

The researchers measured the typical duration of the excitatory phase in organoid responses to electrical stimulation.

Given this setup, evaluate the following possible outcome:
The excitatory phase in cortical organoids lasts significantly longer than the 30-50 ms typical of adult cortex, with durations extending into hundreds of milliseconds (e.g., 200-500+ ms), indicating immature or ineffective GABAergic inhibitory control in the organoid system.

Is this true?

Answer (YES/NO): YES